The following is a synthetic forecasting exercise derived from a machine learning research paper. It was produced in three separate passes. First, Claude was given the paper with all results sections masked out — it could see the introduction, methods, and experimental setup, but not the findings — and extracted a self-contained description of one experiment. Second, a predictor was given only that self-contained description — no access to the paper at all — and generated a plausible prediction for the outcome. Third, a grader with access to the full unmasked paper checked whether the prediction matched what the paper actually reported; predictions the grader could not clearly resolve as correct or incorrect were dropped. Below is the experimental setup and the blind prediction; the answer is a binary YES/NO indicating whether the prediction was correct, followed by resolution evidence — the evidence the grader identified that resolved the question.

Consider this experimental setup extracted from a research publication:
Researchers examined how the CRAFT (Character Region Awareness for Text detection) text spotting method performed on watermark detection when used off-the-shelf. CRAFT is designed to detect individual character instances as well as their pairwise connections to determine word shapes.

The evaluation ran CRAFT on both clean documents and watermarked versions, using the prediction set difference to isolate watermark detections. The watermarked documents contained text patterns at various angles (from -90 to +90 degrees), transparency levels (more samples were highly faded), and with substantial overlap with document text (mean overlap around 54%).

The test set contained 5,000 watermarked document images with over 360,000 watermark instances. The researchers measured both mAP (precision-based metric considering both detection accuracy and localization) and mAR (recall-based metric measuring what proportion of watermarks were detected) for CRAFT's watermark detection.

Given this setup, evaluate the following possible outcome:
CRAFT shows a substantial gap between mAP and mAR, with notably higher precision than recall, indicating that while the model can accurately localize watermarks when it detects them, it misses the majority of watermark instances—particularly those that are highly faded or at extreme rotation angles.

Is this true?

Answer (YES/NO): NO